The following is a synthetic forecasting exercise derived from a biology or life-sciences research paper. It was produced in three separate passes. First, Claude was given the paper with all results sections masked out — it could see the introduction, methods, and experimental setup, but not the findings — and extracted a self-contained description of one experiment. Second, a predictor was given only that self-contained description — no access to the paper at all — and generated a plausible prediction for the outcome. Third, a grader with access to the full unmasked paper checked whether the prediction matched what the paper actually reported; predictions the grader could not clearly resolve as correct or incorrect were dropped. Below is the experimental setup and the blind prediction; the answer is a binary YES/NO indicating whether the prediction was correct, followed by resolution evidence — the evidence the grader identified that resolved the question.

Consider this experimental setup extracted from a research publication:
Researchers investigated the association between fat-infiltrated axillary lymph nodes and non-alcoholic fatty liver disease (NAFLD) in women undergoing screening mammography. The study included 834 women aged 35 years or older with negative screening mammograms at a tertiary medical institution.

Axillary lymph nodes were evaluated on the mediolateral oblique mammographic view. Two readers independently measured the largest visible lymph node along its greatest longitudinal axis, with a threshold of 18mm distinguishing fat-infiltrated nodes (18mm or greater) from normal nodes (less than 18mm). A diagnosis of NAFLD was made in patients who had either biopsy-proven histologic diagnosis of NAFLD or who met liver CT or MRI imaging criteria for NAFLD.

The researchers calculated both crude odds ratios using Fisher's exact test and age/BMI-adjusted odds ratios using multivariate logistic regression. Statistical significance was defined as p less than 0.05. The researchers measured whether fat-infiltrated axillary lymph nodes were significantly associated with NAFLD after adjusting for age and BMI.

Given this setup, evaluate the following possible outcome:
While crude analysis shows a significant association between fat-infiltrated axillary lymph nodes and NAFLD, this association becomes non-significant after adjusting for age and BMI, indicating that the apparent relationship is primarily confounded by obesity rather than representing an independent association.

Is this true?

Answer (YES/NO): YES